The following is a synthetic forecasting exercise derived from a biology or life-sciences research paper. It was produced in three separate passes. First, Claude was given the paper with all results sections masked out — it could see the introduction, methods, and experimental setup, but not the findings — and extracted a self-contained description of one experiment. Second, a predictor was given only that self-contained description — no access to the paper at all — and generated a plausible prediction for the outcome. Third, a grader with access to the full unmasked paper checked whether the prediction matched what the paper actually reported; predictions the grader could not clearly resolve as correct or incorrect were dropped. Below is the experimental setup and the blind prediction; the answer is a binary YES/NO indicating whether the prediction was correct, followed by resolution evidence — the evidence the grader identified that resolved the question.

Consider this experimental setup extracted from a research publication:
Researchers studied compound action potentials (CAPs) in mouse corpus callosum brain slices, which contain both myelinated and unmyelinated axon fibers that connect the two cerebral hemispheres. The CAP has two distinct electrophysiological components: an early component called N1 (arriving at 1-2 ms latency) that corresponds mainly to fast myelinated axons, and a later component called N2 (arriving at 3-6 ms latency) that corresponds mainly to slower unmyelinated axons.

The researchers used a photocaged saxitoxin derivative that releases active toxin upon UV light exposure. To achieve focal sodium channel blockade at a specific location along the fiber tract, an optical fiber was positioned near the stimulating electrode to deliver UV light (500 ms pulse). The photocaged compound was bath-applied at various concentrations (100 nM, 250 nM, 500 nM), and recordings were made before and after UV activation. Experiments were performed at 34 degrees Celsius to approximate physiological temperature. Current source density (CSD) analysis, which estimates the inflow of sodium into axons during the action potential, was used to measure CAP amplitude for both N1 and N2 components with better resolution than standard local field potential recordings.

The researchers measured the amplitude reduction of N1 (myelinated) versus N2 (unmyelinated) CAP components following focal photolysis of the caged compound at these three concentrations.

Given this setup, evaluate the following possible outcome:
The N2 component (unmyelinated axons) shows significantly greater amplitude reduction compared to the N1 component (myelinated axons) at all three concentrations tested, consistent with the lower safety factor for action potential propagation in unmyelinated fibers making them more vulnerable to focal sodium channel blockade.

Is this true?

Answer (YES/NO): YES